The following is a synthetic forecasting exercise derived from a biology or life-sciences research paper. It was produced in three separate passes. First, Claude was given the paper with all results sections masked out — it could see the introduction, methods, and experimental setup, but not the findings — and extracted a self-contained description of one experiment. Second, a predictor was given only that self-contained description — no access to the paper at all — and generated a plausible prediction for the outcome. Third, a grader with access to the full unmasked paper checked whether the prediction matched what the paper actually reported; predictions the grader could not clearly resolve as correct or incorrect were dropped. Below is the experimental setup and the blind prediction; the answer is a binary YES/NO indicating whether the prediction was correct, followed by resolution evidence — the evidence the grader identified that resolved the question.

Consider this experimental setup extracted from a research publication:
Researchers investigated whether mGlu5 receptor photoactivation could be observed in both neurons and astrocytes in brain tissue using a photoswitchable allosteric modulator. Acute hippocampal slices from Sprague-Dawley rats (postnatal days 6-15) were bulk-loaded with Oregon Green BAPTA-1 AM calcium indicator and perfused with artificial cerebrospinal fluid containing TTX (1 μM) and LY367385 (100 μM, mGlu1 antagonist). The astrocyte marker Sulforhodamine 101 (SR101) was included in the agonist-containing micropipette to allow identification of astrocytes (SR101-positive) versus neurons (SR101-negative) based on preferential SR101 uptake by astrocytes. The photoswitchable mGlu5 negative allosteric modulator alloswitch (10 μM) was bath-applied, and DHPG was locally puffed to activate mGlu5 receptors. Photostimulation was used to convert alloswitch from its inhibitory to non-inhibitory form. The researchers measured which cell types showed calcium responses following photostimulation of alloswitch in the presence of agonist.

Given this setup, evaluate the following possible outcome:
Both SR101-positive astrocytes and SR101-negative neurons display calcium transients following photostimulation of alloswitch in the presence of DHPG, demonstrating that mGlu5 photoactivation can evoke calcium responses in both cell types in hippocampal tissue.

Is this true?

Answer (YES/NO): YES